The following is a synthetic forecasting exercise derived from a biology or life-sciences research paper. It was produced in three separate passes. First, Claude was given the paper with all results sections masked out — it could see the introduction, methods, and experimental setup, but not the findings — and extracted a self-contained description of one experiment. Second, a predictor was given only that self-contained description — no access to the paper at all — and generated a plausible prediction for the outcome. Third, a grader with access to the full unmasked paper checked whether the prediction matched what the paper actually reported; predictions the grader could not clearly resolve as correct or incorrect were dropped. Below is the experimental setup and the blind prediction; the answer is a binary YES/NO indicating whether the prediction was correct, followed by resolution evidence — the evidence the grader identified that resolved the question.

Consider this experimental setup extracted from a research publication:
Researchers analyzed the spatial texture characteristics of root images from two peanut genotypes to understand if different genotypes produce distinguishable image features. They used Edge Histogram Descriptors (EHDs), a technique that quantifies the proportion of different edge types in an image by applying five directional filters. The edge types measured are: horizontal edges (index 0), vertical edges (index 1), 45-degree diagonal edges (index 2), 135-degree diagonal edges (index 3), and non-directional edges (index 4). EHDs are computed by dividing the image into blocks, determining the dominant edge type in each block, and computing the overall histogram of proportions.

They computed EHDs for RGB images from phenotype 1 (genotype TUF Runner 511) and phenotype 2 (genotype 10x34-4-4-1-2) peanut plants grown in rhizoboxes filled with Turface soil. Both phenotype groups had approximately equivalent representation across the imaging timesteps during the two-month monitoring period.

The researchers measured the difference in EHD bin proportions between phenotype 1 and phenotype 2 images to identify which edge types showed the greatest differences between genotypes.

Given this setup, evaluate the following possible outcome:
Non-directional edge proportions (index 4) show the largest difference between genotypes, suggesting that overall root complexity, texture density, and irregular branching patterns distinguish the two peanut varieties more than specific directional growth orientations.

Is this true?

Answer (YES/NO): NO